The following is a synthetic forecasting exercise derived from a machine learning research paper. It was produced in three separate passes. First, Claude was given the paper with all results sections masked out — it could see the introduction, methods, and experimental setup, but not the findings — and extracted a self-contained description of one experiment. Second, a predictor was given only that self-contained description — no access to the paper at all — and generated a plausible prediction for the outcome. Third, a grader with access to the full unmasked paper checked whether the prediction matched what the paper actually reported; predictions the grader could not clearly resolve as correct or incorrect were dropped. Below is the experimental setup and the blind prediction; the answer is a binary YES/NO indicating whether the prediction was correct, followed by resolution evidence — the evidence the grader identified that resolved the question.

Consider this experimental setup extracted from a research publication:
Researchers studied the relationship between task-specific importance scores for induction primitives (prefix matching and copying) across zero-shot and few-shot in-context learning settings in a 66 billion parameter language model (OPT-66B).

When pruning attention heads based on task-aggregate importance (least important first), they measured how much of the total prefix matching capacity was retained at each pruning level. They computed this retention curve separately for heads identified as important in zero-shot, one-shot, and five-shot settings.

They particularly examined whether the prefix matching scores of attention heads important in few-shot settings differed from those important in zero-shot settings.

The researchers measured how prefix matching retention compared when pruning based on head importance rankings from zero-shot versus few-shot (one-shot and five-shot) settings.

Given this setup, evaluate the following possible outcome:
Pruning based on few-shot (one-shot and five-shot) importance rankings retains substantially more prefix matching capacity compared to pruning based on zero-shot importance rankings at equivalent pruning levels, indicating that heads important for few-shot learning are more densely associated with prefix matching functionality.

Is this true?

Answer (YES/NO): YES